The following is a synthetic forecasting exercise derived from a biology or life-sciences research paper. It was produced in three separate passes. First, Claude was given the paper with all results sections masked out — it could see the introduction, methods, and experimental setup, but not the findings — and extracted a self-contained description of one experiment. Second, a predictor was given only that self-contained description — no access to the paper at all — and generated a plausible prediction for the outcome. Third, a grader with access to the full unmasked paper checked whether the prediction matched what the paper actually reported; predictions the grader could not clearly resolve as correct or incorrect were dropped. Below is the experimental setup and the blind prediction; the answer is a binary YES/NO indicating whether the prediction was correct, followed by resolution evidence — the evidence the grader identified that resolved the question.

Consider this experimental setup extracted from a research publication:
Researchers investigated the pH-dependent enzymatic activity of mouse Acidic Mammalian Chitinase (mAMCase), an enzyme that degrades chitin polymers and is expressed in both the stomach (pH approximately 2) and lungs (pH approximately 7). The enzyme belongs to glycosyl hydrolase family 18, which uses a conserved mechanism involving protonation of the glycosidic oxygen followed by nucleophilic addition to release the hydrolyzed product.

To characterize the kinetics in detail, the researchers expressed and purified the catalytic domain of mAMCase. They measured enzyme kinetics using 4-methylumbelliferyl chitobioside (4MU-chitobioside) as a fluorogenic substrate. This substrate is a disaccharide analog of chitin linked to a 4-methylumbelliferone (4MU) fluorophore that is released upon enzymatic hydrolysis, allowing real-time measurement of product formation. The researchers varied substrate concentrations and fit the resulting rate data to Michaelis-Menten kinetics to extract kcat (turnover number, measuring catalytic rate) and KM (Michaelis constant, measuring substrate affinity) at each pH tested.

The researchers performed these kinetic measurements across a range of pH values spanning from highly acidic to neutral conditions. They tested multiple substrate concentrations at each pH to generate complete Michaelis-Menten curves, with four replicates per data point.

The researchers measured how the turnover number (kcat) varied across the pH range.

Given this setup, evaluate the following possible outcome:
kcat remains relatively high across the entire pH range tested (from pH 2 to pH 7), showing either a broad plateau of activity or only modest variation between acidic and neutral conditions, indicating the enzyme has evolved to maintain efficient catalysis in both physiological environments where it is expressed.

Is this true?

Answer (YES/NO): NO